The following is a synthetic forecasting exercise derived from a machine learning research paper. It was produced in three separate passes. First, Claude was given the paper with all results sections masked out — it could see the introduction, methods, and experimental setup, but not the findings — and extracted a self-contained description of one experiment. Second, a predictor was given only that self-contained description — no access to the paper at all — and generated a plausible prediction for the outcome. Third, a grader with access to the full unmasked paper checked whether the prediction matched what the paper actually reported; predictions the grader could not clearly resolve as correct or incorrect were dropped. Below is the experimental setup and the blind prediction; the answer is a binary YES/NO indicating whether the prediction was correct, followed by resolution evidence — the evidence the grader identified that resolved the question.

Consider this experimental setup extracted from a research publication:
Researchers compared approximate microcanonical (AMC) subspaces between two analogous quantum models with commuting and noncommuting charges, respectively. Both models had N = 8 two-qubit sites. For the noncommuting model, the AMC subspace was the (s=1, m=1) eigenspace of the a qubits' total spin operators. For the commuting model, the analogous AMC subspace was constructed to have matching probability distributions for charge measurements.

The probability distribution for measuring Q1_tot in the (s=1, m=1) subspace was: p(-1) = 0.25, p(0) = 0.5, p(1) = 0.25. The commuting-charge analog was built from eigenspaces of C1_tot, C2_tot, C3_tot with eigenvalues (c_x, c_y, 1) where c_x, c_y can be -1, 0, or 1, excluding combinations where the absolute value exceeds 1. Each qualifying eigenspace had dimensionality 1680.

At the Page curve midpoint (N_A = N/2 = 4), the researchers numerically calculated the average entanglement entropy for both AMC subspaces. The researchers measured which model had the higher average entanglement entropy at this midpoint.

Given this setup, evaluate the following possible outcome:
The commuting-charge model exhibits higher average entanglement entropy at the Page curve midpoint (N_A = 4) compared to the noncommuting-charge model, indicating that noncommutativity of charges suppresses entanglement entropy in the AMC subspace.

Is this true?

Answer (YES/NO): NO